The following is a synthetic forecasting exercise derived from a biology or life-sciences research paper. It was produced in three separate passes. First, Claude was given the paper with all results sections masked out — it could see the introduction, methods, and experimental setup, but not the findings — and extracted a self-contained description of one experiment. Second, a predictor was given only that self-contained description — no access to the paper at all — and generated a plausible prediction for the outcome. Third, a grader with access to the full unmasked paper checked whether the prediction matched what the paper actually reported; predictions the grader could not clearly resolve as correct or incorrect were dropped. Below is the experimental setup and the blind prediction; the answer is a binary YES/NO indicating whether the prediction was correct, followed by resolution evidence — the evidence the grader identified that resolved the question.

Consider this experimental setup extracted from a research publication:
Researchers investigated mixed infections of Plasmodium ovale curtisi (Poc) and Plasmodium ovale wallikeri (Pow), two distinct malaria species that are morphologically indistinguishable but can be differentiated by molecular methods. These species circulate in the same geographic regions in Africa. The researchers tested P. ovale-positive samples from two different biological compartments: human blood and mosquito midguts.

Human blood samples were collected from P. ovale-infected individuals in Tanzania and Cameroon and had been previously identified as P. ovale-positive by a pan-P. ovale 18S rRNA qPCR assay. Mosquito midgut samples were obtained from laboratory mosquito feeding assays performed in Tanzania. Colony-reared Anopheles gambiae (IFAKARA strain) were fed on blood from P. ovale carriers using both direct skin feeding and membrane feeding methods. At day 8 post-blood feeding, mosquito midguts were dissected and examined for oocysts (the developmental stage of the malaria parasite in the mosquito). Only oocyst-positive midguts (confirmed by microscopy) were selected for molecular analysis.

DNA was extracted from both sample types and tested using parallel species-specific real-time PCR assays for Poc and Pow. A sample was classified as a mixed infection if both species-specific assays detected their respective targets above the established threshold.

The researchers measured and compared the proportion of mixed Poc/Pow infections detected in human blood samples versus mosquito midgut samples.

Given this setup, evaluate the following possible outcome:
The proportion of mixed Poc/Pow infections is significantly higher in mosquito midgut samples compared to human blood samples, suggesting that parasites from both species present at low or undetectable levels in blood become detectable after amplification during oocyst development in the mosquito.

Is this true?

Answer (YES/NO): YES